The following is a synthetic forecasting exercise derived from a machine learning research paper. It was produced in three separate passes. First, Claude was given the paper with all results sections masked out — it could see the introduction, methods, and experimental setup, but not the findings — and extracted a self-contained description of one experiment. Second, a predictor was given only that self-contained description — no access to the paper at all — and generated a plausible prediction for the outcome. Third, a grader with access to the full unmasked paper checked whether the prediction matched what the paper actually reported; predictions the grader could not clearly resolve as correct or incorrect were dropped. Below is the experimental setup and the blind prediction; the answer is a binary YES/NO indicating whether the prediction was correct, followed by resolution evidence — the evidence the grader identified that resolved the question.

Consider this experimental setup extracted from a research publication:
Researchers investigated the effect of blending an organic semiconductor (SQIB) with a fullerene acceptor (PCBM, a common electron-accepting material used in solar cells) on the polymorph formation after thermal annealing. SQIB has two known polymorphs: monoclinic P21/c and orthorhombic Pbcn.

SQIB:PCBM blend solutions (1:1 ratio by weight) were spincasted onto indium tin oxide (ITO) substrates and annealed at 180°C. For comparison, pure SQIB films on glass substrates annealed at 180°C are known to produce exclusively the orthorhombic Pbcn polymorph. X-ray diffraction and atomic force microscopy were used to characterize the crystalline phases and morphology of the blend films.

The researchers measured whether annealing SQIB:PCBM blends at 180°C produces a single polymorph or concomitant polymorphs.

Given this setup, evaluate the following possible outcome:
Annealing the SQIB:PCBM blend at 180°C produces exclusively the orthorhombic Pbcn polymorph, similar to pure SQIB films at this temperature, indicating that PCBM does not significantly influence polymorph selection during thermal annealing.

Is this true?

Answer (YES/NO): NO